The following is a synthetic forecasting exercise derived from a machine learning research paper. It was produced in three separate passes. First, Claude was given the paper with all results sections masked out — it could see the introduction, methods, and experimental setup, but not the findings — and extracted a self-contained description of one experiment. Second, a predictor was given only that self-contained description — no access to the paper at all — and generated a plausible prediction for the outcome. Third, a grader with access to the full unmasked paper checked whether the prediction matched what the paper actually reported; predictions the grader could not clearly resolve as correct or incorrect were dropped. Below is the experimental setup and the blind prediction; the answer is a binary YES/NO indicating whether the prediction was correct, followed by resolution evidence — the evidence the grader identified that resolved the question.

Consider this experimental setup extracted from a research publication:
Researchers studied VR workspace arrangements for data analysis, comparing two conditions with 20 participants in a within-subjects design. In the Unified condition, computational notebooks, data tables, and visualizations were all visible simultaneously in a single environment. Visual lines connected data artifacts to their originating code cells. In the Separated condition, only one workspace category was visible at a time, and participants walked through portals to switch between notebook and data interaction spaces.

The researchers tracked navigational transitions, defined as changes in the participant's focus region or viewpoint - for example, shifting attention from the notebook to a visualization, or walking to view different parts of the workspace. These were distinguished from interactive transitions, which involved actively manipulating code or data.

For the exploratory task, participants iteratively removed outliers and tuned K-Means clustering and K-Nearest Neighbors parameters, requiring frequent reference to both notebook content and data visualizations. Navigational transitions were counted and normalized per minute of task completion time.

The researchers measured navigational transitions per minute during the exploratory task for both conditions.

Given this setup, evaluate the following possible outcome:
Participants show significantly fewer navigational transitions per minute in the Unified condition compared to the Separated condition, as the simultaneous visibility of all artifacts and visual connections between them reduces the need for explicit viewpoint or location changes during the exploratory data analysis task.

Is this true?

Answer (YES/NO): NO